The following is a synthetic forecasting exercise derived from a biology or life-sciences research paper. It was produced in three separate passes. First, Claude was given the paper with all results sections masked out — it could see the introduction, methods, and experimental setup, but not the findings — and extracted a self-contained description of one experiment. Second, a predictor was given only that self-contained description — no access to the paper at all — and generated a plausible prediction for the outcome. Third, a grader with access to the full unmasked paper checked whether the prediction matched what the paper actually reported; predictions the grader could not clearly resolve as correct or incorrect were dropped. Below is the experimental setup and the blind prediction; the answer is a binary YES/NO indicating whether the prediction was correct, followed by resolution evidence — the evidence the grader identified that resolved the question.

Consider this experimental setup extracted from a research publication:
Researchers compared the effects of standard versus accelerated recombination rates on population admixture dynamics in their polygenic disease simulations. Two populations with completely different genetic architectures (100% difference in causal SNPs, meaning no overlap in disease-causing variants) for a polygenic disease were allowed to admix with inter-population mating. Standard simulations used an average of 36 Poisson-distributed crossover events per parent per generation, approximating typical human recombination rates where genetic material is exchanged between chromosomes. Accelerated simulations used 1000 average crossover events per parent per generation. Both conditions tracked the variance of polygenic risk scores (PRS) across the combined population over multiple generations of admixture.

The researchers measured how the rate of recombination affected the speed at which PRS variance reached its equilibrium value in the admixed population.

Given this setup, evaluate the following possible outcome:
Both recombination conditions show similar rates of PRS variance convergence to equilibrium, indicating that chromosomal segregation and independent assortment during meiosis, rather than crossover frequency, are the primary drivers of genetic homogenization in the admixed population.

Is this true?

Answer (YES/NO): NO